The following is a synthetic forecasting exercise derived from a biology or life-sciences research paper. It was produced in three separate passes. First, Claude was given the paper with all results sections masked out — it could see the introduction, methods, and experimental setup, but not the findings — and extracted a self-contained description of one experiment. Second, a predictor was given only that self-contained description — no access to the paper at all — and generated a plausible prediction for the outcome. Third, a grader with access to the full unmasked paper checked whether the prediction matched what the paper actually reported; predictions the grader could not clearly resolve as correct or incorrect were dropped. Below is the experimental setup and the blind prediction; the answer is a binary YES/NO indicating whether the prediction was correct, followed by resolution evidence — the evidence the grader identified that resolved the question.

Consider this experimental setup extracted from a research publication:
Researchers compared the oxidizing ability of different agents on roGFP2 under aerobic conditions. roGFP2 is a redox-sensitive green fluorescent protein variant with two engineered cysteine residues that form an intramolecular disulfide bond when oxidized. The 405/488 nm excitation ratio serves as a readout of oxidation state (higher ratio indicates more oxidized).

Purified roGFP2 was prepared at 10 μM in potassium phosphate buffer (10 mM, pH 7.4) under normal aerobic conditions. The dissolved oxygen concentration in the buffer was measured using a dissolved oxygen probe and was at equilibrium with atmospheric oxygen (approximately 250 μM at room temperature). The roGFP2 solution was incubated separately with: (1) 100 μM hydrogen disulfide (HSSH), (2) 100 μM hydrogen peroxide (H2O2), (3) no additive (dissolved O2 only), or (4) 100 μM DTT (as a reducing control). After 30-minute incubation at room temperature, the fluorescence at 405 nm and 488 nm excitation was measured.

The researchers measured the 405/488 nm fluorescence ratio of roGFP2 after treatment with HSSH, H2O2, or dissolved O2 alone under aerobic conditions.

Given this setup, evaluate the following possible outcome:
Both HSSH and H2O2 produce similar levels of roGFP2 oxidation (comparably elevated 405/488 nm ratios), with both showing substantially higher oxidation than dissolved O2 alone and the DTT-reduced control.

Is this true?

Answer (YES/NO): YES